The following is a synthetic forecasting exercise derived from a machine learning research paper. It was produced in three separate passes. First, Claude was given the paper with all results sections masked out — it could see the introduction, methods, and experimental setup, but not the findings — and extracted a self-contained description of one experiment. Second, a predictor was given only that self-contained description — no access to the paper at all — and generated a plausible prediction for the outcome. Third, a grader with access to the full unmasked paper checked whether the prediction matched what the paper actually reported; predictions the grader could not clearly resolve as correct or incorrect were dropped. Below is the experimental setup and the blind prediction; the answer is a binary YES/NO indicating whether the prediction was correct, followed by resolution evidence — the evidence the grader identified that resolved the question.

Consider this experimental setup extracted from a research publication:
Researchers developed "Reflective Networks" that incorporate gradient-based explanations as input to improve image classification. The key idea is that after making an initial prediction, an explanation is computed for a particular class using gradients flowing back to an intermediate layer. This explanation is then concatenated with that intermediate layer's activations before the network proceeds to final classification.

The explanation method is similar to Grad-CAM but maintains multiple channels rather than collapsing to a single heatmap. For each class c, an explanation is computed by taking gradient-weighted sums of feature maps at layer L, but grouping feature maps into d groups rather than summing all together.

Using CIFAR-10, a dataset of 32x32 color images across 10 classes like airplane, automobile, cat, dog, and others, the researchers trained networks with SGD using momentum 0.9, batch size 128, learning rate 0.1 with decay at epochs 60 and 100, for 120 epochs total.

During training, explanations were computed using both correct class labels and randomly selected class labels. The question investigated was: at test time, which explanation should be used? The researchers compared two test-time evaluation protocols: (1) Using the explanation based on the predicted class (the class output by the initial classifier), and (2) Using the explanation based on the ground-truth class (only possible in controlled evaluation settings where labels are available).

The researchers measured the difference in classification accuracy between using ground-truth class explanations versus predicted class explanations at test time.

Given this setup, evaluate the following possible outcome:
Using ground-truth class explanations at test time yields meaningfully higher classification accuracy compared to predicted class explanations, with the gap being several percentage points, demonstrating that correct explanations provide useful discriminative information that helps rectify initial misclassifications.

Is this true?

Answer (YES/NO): YES